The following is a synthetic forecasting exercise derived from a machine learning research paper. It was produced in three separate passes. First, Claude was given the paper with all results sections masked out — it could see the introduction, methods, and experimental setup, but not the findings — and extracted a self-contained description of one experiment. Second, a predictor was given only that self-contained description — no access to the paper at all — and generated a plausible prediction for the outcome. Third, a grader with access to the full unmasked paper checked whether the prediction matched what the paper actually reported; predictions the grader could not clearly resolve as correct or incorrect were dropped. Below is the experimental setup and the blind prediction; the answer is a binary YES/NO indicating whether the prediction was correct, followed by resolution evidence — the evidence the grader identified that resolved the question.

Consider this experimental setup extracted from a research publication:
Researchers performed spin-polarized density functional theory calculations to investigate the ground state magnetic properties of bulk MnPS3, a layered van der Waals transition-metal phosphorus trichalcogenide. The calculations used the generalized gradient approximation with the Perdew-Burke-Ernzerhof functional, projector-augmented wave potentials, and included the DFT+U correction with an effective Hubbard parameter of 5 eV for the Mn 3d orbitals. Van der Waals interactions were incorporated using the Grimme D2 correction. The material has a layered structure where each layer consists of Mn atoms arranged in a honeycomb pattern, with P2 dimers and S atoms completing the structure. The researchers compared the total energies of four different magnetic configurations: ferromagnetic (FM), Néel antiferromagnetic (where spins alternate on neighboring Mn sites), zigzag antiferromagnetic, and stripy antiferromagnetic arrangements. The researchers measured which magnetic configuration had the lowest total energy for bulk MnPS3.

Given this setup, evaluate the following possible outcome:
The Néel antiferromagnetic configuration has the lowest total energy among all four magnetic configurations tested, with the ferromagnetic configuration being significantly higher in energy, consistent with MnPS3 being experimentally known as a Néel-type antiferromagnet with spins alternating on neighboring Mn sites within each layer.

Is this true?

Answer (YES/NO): YES